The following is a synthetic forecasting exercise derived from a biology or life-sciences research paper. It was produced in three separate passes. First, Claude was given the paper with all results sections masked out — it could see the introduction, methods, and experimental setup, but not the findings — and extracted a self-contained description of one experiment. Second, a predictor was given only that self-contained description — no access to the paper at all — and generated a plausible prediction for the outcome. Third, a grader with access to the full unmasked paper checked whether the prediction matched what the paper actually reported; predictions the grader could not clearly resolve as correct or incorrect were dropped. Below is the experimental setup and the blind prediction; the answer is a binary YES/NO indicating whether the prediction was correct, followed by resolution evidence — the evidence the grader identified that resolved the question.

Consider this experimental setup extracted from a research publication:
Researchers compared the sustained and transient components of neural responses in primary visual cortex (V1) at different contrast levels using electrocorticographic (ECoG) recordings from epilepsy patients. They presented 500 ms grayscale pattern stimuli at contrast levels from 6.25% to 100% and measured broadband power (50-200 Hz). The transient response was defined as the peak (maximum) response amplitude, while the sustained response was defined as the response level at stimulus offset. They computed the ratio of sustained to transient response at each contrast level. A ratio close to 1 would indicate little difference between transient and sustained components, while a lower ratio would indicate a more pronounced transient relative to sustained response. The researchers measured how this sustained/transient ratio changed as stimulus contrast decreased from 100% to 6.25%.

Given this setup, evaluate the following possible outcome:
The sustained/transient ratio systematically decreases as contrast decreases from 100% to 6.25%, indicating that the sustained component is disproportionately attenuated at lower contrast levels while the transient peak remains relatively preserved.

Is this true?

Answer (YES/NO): NO